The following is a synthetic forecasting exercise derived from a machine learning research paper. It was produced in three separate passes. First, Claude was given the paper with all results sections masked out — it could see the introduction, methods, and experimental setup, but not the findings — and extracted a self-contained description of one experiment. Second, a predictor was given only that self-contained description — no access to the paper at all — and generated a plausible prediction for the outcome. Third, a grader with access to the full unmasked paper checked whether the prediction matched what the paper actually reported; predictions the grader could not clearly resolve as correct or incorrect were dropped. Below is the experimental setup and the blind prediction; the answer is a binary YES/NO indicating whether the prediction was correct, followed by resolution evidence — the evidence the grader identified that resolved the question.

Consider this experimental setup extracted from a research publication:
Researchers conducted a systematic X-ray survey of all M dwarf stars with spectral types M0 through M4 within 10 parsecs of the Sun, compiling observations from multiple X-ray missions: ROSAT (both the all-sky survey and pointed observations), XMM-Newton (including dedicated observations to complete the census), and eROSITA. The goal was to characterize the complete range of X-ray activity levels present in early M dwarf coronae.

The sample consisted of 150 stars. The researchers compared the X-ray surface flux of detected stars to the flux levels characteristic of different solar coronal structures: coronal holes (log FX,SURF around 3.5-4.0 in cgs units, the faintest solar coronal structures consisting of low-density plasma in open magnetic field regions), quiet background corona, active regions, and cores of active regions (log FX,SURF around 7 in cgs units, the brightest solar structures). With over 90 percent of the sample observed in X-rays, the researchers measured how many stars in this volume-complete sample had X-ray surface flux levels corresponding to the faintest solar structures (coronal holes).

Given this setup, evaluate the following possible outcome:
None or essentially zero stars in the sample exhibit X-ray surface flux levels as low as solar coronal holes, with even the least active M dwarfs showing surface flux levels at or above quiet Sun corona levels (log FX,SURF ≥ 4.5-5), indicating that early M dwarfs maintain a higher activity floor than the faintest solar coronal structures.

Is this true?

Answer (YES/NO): NO